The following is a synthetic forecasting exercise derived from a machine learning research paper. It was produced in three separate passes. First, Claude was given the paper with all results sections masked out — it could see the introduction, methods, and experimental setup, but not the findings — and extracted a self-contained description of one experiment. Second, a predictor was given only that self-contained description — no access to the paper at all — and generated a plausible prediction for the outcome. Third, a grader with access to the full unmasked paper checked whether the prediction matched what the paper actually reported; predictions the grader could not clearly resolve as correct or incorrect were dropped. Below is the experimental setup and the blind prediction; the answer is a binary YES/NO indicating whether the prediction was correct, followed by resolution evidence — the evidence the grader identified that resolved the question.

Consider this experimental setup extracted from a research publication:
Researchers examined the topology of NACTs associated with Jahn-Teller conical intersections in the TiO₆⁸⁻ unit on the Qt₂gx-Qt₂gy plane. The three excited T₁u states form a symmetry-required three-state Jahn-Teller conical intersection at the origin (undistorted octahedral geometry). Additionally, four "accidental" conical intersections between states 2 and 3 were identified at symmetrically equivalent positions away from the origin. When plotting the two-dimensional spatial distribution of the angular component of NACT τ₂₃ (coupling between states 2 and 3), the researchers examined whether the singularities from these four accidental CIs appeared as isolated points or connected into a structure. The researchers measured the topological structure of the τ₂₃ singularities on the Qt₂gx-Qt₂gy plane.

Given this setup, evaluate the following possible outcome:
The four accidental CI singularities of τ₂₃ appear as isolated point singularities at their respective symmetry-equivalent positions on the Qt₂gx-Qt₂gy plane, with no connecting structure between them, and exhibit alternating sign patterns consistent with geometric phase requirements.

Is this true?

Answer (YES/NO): NO